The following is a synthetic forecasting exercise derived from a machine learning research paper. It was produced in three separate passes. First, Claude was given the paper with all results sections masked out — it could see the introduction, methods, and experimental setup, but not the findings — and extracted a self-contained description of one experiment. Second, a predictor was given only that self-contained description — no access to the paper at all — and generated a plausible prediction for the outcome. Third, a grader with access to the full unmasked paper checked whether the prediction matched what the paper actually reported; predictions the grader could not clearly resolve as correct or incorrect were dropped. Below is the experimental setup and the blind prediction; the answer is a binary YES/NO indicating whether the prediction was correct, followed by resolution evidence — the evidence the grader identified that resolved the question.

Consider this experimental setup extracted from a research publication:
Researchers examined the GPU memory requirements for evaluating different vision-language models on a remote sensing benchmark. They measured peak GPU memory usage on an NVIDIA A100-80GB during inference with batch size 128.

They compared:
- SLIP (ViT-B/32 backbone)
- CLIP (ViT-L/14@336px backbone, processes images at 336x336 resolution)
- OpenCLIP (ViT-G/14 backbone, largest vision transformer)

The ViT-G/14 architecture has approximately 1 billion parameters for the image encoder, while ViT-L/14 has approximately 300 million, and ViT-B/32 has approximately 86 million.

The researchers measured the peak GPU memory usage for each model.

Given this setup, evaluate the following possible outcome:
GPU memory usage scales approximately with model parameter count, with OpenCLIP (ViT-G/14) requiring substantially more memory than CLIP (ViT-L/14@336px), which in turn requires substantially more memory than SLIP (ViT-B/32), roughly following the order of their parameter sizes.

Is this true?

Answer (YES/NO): NO